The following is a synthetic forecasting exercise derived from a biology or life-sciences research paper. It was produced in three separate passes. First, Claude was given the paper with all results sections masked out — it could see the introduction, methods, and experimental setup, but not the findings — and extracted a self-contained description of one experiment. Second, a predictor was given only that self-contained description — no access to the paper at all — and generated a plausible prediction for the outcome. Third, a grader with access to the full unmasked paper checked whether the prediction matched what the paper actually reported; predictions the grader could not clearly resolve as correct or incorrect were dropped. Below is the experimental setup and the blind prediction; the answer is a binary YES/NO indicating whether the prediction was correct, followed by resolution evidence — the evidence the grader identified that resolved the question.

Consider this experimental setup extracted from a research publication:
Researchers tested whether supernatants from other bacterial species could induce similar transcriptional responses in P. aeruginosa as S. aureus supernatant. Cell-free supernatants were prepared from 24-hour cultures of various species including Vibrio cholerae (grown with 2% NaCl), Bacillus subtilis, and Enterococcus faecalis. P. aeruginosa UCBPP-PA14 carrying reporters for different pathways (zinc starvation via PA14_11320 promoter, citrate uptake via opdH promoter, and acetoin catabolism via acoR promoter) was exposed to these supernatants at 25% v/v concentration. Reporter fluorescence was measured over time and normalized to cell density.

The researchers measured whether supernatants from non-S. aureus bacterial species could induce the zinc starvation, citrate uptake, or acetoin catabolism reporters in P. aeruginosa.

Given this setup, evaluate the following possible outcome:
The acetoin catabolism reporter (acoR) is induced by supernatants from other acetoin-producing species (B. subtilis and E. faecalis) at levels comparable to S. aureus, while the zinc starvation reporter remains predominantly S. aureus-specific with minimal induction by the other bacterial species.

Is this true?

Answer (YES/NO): NO